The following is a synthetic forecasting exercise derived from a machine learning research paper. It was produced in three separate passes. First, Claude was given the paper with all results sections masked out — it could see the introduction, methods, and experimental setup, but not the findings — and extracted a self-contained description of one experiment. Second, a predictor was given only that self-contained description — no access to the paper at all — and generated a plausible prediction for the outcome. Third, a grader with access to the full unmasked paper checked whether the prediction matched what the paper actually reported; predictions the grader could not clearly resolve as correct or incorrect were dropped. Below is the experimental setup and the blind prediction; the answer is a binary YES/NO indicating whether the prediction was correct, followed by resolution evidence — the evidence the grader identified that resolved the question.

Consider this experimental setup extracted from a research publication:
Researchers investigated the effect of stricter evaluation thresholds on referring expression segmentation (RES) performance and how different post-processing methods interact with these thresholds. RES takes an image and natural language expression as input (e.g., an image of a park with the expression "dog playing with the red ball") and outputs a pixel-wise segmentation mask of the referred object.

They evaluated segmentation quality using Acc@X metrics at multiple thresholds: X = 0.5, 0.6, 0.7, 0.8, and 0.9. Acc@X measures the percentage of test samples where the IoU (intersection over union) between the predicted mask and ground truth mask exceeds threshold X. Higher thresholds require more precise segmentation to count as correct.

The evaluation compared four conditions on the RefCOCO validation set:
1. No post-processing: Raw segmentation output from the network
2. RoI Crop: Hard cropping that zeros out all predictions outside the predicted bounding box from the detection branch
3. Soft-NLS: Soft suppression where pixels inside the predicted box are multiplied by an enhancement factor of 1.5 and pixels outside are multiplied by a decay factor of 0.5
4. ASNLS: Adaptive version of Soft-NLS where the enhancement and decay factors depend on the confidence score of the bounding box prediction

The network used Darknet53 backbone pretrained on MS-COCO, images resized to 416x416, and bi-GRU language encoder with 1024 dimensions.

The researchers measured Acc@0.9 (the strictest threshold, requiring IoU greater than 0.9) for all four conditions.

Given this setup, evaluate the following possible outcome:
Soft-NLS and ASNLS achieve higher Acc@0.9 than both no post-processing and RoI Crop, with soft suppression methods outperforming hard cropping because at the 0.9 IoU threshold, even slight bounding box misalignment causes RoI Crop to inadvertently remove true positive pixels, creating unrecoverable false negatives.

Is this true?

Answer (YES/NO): YES